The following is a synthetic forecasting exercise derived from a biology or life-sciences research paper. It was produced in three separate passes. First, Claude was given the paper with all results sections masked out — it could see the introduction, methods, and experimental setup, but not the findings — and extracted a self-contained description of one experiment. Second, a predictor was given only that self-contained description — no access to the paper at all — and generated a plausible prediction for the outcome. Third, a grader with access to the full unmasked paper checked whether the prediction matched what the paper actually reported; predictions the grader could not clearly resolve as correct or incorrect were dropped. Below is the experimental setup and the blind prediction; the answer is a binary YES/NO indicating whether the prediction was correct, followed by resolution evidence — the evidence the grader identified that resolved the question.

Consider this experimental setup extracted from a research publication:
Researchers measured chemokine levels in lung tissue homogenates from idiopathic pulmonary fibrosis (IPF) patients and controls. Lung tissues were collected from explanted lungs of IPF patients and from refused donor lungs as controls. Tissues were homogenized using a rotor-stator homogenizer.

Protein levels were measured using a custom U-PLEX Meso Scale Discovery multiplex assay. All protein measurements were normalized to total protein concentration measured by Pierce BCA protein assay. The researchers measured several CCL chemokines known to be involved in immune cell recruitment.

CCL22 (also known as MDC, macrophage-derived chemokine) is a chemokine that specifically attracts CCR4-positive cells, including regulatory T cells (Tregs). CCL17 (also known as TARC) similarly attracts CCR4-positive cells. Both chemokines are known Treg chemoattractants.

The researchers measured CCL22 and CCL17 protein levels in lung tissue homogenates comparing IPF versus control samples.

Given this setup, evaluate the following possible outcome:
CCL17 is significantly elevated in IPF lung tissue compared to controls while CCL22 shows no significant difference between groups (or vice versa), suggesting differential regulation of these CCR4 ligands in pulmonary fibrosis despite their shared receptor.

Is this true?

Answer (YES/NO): YES